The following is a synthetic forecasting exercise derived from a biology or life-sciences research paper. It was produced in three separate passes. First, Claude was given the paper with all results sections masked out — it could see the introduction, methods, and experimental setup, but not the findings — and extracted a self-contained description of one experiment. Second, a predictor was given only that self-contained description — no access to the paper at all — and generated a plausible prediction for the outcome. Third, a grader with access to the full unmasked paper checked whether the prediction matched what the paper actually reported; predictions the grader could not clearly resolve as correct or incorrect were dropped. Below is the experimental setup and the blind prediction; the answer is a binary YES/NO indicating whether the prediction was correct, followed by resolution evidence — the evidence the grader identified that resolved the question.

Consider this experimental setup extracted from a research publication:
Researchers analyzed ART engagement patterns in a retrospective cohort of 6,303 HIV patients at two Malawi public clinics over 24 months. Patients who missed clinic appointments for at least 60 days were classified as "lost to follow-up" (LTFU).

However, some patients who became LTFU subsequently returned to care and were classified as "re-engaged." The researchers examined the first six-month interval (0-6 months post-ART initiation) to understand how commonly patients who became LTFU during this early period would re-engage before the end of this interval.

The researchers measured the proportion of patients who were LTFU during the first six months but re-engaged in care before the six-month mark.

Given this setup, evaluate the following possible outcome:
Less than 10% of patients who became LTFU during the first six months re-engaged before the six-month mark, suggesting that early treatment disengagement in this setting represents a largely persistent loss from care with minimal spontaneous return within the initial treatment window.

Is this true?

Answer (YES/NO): YES